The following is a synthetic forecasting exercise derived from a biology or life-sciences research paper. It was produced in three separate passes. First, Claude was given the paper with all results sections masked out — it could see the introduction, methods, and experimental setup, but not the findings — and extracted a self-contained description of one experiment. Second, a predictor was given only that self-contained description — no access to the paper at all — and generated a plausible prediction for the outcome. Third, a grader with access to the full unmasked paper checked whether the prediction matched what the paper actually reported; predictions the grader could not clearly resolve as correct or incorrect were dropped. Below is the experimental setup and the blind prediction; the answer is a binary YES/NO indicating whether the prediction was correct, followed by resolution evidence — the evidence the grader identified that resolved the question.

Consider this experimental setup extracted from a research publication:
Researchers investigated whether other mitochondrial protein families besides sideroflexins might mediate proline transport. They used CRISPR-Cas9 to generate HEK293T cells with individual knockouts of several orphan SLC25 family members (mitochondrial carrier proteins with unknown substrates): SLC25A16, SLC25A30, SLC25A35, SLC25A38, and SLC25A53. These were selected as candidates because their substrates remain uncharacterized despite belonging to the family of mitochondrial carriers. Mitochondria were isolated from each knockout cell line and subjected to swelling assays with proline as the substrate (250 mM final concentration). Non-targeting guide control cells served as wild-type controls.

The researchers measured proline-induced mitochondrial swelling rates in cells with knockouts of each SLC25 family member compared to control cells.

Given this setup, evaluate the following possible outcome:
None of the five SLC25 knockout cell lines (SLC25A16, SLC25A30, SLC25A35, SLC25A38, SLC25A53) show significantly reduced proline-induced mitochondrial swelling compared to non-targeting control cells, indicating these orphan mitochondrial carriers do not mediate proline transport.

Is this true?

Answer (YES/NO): YES